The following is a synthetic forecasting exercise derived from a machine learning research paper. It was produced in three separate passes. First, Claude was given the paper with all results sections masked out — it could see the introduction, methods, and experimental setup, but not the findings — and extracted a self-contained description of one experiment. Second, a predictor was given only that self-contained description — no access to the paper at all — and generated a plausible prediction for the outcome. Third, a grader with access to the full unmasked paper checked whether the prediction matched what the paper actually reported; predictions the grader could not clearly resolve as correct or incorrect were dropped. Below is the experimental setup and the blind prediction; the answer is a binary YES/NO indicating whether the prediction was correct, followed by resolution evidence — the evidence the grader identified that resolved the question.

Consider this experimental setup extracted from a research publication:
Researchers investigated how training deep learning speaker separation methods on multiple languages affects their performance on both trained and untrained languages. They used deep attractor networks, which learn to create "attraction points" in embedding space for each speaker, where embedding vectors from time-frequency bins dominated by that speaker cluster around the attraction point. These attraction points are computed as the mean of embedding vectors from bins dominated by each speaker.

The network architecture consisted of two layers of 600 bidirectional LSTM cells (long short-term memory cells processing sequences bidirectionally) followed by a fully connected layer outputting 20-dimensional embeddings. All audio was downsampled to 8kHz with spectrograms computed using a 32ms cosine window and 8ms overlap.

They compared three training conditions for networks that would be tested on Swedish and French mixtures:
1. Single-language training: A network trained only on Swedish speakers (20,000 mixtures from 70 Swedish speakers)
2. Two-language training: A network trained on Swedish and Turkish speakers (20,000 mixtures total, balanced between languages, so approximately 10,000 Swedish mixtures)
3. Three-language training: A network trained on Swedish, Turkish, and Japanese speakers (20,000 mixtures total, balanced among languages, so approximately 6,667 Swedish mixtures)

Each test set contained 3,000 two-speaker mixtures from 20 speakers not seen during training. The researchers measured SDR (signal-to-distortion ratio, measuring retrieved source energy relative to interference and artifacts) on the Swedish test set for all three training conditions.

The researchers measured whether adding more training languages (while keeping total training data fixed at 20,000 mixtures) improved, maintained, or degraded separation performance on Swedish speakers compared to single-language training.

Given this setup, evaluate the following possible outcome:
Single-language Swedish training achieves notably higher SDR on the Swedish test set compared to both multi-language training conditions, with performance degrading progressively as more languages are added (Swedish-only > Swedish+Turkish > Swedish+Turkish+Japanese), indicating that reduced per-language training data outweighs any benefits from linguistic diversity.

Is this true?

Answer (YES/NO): NO